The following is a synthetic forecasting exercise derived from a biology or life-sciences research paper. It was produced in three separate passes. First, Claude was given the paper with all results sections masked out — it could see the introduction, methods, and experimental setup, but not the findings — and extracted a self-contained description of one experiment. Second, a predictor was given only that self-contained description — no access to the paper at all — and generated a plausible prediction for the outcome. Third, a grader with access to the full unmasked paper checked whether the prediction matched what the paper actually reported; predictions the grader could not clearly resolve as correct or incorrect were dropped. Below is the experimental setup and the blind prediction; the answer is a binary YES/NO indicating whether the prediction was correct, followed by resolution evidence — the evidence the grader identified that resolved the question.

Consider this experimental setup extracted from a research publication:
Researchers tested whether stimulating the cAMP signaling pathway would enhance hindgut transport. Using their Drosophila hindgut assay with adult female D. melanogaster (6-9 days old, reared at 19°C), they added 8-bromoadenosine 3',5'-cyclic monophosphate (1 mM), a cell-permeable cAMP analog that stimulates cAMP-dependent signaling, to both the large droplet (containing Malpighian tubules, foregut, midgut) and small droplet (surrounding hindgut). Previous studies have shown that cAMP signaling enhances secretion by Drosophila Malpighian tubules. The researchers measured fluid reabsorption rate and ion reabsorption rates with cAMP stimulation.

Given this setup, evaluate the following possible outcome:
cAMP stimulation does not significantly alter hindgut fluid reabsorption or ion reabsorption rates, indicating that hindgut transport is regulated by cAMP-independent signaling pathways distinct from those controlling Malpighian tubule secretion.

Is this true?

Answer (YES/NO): NO